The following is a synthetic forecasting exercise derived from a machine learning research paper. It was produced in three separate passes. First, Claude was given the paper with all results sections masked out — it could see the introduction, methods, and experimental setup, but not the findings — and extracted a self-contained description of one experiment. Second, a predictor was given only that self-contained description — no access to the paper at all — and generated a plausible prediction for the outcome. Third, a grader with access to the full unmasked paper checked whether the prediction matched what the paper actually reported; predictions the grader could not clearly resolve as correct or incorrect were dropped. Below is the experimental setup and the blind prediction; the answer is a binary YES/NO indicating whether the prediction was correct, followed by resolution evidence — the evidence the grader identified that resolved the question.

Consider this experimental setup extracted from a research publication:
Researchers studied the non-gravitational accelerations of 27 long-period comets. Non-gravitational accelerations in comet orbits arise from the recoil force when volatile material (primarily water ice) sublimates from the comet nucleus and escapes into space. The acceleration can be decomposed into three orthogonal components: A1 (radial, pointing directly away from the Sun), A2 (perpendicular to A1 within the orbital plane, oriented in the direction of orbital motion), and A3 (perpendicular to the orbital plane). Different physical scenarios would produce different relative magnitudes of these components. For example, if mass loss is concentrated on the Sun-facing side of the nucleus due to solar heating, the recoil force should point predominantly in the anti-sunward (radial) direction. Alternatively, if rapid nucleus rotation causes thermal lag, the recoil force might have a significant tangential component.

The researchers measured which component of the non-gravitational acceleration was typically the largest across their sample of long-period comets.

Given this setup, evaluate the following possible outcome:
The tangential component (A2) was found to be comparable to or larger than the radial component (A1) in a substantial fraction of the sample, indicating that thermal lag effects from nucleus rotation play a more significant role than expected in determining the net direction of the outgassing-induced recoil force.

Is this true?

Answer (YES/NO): NO